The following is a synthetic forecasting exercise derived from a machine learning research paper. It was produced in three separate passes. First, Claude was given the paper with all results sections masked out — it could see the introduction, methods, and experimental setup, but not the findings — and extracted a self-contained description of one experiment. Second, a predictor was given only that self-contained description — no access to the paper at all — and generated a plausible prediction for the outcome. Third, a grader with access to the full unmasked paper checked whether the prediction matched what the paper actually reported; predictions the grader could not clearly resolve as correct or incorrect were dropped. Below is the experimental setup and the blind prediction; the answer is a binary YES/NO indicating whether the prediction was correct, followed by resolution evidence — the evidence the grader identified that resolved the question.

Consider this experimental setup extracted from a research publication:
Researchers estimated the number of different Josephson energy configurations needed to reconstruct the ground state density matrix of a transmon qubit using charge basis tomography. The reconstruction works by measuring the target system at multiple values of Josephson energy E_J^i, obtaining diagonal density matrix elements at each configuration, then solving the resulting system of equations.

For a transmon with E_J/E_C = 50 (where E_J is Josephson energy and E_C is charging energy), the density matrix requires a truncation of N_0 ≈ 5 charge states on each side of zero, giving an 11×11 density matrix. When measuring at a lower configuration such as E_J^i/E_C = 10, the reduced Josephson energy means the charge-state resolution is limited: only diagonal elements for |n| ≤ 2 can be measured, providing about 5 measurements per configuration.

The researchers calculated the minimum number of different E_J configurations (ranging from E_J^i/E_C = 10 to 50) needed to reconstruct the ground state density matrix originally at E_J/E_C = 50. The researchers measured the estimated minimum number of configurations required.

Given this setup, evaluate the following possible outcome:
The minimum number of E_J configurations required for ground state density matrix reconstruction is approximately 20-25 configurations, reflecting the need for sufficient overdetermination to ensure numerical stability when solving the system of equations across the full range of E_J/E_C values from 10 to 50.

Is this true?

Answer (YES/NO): YES